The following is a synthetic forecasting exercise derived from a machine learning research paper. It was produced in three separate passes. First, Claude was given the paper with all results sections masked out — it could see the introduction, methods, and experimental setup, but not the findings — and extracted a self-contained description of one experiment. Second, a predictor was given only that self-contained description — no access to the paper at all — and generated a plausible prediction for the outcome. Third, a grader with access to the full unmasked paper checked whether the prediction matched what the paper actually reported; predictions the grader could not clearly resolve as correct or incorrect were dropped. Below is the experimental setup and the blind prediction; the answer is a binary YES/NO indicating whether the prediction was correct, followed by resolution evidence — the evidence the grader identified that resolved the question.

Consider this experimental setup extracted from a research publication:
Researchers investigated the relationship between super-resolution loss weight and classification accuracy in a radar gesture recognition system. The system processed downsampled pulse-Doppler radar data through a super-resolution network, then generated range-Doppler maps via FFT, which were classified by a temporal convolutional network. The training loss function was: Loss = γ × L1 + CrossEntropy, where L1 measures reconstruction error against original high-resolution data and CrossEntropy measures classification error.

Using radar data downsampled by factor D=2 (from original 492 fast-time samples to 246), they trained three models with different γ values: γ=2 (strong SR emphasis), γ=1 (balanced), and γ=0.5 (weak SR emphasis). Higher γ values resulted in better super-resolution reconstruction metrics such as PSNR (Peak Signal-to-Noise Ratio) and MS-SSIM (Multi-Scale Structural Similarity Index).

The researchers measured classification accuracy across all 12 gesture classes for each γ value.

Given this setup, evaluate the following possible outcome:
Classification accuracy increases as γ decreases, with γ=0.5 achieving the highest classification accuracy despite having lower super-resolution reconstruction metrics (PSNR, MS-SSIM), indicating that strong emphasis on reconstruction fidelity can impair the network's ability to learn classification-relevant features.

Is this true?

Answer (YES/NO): NO